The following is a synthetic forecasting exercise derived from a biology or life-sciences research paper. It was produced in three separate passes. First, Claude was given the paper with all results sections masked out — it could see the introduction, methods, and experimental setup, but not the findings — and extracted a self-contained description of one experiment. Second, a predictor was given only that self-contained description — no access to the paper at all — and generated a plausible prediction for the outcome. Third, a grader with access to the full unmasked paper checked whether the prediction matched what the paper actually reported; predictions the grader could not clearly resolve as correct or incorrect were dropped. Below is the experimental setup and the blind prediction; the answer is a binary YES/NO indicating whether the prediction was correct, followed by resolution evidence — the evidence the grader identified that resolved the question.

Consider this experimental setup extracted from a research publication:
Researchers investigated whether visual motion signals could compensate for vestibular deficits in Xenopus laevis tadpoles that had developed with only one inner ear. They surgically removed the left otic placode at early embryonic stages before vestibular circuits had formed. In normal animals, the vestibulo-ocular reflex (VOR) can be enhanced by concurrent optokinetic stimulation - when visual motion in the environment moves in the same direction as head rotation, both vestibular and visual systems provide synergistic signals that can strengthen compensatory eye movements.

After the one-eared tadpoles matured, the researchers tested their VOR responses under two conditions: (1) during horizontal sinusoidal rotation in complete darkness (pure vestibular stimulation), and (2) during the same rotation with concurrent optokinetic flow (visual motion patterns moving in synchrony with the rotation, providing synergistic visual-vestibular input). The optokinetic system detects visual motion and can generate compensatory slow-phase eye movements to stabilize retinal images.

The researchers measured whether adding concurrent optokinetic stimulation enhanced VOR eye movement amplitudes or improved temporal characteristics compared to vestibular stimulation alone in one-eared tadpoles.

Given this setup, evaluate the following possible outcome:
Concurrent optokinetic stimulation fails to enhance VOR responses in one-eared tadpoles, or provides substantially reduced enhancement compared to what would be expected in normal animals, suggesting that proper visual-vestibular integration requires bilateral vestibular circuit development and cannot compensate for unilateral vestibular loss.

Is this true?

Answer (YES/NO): YES